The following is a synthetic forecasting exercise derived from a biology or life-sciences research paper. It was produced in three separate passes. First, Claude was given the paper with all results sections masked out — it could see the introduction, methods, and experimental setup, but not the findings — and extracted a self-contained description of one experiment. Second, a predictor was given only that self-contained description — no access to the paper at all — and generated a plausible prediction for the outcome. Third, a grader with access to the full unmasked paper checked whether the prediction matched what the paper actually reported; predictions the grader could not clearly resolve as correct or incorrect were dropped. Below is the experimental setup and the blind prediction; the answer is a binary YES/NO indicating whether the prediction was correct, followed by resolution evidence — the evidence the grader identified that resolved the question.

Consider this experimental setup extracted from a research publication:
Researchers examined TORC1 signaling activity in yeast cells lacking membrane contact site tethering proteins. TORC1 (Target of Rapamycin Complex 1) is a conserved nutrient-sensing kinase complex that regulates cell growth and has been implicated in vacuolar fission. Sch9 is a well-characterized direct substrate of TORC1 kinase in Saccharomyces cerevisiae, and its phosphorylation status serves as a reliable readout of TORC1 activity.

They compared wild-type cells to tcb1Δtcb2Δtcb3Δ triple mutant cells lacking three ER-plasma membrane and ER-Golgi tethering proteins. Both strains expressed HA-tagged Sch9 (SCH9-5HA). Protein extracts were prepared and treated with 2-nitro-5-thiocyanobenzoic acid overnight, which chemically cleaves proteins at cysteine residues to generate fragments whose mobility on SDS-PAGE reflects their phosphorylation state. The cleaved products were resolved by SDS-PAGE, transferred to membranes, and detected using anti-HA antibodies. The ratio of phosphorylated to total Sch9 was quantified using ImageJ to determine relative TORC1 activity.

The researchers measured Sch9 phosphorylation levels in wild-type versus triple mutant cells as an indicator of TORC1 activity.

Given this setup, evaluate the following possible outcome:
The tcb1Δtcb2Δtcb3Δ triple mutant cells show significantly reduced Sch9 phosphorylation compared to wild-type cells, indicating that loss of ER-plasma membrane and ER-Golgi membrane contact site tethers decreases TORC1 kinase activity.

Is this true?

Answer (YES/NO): NO